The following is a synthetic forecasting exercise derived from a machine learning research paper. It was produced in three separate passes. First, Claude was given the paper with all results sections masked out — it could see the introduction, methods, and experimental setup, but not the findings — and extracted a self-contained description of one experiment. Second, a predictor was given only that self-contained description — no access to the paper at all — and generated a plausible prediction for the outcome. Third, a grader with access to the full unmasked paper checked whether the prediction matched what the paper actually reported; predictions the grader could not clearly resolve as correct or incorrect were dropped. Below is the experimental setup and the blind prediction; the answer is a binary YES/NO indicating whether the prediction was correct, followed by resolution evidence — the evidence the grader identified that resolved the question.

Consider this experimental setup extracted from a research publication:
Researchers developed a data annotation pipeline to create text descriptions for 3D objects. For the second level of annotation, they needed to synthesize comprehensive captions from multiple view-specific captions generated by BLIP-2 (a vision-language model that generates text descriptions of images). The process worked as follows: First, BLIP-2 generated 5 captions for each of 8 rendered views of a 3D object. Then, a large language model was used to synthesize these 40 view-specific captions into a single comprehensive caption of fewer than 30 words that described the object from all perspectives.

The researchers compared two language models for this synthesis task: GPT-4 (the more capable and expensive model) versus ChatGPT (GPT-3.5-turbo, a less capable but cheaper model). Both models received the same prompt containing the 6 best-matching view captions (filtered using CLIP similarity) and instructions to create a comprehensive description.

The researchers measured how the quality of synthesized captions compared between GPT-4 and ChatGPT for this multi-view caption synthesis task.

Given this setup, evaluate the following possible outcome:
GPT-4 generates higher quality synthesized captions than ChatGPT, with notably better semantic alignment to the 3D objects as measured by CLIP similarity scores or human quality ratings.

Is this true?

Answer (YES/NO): NO